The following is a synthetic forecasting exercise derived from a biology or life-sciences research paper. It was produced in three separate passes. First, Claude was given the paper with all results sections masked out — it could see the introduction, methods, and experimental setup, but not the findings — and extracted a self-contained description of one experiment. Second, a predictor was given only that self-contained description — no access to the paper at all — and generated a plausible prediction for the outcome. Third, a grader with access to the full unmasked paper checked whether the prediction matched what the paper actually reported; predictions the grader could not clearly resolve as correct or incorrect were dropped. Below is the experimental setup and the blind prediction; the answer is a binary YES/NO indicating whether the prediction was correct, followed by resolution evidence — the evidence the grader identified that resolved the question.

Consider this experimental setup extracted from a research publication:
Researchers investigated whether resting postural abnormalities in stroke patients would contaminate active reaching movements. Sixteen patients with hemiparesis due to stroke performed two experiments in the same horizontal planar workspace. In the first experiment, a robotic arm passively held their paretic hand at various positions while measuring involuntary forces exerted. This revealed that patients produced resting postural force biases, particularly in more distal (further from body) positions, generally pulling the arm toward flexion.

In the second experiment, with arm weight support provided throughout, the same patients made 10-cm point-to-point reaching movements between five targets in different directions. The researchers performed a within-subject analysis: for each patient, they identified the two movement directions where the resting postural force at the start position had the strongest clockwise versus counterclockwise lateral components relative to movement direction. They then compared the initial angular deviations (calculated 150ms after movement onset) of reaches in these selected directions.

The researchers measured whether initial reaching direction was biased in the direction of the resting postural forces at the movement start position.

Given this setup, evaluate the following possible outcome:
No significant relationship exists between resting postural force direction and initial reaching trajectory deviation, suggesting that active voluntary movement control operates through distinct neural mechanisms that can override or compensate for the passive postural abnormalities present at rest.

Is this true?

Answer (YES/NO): YES